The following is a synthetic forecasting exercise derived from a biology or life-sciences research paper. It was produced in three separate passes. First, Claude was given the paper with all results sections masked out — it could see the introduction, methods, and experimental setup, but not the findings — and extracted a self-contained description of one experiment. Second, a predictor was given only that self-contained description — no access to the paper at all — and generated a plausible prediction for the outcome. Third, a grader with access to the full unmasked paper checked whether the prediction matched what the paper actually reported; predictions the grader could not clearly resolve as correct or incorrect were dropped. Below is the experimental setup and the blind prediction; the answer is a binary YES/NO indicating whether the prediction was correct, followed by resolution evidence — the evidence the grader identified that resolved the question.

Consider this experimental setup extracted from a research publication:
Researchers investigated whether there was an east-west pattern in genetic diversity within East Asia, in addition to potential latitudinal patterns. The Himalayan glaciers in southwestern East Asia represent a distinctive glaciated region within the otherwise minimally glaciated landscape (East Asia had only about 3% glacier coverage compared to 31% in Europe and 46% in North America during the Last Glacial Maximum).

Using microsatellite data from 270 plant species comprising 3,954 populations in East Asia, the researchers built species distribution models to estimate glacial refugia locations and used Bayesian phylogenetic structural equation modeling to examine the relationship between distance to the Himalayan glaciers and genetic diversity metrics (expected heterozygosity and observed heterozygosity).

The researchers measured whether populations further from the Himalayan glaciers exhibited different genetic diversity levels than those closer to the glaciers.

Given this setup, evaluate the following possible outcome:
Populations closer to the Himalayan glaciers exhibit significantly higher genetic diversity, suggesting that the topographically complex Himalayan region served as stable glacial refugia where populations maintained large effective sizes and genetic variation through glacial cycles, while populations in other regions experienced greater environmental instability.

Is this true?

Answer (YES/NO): NO